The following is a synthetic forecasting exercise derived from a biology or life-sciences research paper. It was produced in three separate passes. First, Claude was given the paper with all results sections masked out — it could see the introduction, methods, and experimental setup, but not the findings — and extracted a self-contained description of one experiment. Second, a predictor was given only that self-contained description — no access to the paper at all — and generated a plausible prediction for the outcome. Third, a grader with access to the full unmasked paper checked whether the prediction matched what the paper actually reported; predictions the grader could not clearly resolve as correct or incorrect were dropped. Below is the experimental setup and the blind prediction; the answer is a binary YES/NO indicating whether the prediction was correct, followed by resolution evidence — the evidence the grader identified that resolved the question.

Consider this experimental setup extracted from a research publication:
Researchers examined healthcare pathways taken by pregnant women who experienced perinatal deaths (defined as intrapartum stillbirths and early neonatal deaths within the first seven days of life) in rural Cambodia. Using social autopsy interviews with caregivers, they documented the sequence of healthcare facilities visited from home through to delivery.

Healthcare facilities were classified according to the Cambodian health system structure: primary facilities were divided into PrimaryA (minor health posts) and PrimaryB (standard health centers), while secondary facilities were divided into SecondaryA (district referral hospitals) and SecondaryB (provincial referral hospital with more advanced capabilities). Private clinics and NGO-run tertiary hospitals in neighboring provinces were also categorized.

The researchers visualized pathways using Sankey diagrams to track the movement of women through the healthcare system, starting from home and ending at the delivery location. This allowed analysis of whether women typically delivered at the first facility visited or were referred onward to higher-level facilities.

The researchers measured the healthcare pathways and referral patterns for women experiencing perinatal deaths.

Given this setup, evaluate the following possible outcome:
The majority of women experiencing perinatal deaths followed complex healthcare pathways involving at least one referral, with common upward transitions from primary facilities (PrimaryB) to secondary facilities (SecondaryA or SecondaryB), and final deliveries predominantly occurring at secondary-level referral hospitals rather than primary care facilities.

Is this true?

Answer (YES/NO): NO